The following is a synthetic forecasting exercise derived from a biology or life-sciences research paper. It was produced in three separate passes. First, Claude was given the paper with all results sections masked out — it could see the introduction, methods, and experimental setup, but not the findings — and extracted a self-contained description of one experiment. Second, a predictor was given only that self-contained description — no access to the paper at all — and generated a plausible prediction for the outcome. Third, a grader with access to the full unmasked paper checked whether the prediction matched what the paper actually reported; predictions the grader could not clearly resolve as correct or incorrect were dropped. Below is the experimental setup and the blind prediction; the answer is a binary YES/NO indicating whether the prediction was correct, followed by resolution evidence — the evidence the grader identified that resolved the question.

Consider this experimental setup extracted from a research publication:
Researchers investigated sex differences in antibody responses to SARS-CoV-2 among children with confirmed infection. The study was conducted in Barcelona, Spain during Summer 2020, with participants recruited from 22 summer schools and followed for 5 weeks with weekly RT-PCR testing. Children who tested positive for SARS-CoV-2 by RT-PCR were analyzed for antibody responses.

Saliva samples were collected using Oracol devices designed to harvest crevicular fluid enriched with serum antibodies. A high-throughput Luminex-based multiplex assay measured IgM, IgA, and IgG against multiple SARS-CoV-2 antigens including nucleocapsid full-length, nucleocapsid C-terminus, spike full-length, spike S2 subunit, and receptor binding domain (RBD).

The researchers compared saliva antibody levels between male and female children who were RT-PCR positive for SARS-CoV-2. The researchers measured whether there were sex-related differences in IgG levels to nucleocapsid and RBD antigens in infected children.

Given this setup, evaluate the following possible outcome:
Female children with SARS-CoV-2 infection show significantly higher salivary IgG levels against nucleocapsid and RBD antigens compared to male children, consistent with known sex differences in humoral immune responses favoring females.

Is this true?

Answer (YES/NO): NO